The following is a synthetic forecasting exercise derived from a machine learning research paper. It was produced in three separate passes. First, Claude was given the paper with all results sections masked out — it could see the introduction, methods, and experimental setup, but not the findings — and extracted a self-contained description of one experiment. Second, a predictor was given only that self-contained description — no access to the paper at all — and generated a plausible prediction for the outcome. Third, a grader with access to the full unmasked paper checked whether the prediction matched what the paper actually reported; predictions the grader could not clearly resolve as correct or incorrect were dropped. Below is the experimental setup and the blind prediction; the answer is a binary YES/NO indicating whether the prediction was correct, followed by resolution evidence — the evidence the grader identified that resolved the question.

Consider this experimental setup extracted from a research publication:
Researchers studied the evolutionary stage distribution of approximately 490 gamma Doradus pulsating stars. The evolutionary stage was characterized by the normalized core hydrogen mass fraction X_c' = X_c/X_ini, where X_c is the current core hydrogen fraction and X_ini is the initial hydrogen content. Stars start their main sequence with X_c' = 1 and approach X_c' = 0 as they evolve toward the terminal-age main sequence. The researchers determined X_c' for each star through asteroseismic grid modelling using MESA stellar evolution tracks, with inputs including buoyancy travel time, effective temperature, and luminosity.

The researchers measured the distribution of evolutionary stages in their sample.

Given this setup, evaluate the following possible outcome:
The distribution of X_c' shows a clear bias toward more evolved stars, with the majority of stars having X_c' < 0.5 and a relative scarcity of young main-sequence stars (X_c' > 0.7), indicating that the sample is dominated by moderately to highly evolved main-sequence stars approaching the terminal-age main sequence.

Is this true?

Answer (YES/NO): NO